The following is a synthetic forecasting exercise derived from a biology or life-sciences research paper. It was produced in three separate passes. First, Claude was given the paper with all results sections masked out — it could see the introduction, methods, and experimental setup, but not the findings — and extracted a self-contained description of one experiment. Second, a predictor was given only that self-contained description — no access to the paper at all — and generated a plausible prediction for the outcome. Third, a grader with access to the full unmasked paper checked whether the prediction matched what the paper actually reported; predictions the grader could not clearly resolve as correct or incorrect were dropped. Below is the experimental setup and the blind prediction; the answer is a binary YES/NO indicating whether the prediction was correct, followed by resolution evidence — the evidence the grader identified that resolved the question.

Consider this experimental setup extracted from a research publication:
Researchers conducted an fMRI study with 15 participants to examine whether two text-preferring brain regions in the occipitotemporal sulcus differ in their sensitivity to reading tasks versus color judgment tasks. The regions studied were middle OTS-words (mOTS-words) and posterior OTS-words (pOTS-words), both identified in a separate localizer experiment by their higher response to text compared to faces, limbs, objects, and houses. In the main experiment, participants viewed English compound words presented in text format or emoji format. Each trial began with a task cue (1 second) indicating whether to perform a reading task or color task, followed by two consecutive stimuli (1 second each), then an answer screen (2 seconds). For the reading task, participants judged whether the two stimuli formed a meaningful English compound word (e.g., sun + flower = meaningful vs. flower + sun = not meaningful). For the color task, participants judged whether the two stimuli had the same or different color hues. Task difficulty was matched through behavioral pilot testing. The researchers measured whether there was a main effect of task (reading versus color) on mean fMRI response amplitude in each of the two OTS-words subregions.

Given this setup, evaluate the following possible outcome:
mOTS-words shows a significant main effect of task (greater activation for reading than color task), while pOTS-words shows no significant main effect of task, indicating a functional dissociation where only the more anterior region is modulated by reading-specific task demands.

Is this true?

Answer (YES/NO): YES